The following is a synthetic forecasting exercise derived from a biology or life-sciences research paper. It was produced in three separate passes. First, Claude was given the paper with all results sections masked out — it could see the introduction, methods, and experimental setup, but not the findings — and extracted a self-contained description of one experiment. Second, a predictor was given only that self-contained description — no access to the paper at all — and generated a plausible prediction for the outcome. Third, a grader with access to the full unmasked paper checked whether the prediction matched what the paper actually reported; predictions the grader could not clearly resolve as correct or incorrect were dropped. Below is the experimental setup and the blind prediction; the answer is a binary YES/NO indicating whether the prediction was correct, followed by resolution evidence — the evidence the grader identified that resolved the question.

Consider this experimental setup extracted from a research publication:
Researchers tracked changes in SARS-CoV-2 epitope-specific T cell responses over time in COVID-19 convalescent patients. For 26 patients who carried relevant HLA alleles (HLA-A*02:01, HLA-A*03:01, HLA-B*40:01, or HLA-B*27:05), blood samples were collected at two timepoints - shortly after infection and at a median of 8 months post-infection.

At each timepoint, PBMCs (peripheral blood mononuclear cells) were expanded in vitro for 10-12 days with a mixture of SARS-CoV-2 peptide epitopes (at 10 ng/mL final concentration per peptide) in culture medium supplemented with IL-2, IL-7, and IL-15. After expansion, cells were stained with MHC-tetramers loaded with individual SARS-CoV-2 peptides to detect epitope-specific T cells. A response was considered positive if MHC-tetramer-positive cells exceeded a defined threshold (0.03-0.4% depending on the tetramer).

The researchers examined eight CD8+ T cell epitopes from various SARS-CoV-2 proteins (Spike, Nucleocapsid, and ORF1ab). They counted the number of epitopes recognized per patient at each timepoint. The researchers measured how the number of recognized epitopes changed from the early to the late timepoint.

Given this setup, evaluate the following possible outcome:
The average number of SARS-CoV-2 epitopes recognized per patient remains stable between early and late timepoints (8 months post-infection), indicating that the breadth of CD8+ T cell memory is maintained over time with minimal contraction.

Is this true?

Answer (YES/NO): NO